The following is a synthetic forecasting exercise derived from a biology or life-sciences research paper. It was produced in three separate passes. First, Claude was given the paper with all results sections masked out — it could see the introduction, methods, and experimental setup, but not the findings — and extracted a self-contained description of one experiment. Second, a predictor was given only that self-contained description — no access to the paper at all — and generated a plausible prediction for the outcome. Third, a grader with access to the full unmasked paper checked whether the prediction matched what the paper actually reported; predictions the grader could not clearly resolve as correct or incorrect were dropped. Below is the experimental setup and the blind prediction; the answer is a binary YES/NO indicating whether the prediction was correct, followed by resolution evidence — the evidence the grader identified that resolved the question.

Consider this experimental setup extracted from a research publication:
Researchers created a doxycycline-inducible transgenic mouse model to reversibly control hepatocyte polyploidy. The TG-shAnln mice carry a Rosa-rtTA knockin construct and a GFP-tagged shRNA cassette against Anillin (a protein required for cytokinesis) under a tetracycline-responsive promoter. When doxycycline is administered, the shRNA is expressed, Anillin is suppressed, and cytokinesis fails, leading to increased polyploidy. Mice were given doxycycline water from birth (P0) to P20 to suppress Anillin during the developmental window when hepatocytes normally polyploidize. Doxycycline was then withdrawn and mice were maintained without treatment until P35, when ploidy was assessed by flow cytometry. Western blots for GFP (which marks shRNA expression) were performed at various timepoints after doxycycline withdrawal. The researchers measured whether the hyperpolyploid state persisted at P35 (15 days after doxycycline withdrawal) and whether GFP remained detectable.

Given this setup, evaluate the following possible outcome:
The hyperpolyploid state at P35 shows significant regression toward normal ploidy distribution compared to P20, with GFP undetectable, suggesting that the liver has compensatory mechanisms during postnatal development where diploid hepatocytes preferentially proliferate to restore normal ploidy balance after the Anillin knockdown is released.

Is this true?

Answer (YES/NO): NO